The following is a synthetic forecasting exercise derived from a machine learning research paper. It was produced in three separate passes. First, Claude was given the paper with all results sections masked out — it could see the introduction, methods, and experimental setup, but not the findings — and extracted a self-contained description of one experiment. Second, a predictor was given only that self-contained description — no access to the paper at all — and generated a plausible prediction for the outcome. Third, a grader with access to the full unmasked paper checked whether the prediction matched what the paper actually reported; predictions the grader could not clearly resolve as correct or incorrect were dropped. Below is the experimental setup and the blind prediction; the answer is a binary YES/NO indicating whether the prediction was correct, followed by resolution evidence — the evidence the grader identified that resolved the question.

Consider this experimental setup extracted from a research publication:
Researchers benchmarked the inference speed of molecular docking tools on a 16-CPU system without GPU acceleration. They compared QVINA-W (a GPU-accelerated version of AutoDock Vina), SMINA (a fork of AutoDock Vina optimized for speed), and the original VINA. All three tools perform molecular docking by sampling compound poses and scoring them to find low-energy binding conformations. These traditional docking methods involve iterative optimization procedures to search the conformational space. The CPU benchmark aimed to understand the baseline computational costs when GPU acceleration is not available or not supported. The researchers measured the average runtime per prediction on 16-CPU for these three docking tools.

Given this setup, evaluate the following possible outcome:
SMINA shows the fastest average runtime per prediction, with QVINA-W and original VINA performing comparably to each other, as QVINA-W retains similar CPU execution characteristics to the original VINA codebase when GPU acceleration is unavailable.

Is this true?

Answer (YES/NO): NO